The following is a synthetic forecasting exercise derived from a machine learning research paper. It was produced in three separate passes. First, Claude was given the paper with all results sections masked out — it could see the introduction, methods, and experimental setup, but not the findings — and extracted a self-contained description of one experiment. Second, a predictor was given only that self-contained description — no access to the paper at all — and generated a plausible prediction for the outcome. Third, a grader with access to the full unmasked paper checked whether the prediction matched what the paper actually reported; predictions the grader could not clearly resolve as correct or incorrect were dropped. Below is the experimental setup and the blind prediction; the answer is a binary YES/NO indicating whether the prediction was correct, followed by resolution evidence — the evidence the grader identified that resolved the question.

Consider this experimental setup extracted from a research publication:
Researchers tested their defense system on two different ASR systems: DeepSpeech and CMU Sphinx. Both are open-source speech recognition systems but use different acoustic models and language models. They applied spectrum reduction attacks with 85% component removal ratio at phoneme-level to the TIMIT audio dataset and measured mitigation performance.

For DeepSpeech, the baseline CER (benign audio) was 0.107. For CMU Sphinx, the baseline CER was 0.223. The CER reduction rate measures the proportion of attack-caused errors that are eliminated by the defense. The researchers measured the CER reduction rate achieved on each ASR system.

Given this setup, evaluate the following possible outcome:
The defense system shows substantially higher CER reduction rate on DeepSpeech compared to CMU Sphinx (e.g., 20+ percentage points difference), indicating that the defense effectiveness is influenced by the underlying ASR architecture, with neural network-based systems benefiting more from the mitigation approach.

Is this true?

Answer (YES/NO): NO